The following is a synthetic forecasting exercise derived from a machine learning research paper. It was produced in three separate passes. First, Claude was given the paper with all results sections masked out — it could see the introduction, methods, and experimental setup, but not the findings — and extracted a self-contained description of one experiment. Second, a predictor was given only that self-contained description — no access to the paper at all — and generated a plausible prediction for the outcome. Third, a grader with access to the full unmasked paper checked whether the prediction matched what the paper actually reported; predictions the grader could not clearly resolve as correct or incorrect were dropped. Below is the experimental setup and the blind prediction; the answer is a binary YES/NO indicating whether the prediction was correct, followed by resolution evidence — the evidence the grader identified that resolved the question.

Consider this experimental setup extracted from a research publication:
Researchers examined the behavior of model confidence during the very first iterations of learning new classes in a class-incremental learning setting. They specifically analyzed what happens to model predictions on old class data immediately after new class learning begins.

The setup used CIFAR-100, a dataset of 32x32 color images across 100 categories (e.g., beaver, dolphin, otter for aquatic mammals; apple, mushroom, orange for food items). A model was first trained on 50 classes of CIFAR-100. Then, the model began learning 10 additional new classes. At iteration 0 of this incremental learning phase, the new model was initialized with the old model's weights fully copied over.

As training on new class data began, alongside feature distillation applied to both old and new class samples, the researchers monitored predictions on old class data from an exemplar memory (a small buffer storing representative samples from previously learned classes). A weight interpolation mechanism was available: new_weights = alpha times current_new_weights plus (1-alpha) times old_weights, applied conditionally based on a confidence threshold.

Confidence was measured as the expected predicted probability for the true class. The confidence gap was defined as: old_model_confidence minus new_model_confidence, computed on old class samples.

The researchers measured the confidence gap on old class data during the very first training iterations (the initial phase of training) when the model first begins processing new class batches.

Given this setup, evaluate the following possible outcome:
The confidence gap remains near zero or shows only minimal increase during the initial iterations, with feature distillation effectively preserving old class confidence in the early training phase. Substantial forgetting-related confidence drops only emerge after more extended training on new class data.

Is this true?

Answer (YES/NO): NO